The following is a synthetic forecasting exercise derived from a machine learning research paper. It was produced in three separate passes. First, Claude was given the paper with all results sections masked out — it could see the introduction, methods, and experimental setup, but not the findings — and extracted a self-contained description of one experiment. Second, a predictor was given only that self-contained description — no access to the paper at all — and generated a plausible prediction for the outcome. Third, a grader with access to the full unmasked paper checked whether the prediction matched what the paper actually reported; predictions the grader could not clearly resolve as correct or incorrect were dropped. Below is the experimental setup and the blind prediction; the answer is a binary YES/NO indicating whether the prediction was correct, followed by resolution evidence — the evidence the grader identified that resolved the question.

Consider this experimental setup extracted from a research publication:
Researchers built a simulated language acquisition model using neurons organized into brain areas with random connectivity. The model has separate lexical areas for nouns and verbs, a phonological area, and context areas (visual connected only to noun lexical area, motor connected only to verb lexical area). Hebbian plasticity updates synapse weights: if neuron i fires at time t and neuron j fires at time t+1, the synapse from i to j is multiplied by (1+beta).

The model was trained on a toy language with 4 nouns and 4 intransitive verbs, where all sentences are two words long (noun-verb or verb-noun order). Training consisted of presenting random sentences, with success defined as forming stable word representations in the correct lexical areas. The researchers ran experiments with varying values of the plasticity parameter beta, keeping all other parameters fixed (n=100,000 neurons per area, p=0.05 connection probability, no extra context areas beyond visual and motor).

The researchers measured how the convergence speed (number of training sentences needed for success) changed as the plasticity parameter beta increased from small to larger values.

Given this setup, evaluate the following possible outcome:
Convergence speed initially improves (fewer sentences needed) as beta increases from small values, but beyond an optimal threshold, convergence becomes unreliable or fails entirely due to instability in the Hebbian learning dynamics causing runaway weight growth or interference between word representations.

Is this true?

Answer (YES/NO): NO